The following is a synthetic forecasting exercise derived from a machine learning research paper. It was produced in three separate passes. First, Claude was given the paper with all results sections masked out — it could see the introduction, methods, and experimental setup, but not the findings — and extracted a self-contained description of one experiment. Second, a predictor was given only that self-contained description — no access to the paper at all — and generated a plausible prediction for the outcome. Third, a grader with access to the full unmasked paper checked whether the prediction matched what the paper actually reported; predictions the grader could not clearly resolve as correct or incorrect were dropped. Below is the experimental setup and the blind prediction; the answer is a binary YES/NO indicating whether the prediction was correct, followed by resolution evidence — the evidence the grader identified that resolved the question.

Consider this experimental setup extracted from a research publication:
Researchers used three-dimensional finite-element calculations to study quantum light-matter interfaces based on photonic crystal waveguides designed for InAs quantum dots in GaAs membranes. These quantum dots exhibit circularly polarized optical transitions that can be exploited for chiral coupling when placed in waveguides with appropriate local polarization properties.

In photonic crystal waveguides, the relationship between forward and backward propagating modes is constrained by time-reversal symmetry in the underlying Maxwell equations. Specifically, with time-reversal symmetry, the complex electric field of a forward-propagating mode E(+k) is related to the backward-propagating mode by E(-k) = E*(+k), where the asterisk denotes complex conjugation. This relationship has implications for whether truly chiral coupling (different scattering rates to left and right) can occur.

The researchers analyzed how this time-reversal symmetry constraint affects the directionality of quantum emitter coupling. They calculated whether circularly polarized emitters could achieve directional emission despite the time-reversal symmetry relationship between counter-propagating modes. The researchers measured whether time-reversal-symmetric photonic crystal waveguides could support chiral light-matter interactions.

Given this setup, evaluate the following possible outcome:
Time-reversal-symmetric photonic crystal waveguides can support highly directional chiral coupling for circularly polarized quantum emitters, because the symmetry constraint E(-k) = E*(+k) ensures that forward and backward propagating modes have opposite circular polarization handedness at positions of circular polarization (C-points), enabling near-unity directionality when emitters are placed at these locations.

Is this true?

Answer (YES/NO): YES